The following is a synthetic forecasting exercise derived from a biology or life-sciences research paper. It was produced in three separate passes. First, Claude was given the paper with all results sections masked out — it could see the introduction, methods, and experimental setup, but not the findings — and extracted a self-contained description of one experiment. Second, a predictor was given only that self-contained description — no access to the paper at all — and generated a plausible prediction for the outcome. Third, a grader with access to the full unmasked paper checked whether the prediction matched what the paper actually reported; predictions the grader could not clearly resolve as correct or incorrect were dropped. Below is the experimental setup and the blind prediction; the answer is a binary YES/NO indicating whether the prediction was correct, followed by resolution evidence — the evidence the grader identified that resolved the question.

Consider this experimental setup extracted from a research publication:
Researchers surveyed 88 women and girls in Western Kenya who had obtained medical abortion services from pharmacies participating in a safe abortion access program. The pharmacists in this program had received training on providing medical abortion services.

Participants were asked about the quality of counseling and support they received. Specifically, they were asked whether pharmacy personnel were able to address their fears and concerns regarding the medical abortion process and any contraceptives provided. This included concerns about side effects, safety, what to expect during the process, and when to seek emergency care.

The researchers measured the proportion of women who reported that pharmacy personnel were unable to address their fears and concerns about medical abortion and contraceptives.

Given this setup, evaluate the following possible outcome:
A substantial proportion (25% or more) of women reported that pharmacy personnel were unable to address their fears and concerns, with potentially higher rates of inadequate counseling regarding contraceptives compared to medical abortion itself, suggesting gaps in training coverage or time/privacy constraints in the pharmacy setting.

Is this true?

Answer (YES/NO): YES